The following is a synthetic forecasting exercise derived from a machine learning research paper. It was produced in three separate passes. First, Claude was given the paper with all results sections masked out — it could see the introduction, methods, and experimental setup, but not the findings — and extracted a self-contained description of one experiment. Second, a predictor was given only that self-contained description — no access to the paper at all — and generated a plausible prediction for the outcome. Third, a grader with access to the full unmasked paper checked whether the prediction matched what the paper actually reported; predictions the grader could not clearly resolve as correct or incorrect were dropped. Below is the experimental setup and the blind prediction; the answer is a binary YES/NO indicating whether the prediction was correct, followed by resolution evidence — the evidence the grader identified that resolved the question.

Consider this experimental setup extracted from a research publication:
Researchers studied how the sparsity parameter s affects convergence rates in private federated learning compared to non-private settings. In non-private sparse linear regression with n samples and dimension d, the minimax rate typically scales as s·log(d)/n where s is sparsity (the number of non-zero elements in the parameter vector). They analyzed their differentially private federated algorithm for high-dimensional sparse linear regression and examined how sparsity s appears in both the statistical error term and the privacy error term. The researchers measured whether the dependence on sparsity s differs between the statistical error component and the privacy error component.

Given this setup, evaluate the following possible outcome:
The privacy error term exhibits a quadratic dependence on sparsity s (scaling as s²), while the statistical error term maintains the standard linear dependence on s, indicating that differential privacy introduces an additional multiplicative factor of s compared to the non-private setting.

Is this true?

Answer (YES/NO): YES